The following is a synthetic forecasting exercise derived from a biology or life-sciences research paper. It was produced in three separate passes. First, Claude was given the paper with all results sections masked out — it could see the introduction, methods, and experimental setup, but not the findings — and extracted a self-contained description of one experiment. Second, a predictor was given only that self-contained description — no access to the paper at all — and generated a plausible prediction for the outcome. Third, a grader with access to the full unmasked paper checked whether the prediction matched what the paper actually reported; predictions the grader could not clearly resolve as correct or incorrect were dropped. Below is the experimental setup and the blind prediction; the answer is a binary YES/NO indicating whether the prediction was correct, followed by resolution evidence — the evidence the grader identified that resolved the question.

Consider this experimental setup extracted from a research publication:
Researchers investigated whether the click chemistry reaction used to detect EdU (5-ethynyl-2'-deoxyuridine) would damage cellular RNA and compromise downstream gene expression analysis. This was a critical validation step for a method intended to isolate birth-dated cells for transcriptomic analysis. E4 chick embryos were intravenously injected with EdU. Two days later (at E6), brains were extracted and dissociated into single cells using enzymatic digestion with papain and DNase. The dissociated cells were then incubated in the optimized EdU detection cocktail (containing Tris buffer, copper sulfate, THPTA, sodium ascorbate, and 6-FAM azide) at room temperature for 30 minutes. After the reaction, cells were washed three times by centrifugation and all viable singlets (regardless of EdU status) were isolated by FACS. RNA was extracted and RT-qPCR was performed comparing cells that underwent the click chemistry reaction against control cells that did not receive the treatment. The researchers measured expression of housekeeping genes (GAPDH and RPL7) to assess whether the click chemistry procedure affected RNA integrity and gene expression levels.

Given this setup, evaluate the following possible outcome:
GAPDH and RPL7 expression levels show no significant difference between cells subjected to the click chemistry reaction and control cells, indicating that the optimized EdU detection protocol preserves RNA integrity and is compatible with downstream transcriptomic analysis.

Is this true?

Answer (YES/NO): YES